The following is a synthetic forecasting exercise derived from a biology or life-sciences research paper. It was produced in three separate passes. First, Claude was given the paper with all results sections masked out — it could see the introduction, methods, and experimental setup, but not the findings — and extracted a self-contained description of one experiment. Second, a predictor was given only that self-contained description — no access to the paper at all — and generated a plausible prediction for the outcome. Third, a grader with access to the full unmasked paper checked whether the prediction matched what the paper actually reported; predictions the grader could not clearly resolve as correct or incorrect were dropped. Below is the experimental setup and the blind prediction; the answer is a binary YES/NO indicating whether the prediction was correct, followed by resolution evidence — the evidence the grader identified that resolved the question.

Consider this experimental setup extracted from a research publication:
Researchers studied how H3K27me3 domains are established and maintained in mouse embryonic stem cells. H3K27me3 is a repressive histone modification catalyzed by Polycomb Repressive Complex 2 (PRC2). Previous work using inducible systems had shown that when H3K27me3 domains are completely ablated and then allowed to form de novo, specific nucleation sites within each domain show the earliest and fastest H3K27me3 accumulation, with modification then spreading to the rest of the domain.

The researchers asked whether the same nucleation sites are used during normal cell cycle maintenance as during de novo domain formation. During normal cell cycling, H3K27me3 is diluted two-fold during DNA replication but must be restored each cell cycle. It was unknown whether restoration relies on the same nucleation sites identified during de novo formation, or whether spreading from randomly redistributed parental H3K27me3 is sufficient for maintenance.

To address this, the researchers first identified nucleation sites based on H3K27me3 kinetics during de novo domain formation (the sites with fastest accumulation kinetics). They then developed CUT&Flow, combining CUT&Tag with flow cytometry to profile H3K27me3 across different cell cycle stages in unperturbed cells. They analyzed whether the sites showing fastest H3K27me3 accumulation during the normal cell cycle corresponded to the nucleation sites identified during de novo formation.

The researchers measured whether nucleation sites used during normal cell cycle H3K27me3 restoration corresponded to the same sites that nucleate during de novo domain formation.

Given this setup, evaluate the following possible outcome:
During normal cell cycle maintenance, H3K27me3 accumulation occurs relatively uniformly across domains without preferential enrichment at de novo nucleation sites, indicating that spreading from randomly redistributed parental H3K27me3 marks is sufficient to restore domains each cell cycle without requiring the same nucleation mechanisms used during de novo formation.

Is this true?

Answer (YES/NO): NO